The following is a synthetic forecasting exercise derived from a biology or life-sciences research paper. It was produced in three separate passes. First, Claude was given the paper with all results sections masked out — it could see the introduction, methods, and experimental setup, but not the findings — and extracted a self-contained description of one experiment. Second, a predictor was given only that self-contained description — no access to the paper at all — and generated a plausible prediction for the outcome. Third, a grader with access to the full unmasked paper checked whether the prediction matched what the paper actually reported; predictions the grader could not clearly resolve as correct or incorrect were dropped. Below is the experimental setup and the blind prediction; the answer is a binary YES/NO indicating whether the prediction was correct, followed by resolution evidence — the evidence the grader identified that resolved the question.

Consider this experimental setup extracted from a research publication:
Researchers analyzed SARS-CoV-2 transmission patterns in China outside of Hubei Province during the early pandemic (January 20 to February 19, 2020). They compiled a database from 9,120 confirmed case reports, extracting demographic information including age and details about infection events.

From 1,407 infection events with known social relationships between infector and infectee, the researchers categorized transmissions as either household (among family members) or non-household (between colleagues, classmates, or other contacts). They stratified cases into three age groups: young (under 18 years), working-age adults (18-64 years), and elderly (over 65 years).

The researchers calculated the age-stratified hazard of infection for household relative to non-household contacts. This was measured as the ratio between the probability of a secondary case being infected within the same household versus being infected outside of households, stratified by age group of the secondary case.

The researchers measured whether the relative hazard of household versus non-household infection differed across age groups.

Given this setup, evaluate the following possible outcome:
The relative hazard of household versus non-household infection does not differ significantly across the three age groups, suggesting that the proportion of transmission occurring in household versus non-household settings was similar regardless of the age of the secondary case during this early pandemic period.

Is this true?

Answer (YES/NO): NO